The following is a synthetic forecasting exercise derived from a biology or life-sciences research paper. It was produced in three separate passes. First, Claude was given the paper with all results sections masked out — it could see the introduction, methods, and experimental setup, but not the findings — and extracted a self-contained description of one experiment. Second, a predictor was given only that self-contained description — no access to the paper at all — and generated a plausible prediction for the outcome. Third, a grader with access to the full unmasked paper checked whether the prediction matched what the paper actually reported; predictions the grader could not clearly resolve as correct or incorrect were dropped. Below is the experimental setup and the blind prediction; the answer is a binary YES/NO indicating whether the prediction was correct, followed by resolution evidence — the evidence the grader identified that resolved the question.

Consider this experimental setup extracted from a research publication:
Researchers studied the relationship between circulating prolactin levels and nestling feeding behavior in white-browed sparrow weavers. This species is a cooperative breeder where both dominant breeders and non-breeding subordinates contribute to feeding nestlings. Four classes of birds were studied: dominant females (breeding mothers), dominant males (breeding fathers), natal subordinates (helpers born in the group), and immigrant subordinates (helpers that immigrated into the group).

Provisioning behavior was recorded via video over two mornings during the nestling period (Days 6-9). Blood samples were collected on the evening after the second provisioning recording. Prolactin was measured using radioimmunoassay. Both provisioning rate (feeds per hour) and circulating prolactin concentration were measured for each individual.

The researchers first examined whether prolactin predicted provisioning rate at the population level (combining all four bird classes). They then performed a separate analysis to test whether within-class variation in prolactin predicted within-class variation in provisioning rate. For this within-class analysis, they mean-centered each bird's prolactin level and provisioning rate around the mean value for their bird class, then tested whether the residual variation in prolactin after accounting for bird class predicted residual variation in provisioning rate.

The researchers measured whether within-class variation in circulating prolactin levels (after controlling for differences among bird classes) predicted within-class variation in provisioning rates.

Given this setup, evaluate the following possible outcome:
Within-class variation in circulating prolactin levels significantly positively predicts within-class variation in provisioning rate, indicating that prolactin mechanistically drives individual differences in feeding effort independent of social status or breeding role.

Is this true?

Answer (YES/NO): NO